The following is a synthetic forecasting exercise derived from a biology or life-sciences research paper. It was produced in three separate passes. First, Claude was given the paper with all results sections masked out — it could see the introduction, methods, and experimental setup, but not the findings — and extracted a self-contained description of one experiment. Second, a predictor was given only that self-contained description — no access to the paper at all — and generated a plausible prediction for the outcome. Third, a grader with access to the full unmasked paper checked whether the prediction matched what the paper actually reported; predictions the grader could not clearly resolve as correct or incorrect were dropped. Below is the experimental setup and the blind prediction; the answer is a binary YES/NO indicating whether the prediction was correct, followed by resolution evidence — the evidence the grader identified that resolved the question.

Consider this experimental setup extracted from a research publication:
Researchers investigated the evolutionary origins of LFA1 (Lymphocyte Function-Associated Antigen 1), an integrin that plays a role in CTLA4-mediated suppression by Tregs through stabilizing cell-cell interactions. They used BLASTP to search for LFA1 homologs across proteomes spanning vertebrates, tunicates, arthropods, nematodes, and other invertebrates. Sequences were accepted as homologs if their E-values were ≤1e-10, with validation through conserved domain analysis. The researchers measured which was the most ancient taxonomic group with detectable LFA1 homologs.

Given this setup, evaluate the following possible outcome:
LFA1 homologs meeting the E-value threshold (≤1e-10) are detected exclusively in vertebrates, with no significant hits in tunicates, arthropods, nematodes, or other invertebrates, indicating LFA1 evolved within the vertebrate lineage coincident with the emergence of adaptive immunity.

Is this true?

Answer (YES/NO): NO